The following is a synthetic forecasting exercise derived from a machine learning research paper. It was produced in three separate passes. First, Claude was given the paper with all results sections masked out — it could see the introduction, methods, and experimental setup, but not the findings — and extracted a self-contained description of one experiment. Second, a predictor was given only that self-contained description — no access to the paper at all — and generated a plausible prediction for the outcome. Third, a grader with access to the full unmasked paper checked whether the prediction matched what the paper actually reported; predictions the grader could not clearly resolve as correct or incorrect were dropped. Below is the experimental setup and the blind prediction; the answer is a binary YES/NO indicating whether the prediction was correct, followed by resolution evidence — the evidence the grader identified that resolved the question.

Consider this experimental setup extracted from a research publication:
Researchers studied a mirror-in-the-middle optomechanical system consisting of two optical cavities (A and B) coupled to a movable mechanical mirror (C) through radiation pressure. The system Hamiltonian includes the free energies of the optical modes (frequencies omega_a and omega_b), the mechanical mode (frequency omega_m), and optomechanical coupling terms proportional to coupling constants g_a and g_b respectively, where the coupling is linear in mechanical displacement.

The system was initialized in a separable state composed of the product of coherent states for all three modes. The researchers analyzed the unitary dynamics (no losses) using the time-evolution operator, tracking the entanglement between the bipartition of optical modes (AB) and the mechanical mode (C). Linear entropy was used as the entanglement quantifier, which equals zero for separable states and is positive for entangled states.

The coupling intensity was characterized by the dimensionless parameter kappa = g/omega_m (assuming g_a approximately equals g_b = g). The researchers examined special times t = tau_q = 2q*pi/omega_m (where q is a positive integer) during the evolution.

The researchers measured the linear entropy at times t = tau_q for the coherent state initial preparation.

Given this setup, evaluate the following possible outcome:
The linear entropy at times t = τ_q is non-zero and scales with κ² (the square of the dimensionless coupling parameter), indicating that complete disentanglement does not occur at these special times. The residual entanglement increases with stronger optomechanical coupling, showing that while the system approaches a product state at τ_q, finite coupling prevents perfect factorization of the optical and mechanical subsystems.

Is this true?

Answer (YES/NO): NO